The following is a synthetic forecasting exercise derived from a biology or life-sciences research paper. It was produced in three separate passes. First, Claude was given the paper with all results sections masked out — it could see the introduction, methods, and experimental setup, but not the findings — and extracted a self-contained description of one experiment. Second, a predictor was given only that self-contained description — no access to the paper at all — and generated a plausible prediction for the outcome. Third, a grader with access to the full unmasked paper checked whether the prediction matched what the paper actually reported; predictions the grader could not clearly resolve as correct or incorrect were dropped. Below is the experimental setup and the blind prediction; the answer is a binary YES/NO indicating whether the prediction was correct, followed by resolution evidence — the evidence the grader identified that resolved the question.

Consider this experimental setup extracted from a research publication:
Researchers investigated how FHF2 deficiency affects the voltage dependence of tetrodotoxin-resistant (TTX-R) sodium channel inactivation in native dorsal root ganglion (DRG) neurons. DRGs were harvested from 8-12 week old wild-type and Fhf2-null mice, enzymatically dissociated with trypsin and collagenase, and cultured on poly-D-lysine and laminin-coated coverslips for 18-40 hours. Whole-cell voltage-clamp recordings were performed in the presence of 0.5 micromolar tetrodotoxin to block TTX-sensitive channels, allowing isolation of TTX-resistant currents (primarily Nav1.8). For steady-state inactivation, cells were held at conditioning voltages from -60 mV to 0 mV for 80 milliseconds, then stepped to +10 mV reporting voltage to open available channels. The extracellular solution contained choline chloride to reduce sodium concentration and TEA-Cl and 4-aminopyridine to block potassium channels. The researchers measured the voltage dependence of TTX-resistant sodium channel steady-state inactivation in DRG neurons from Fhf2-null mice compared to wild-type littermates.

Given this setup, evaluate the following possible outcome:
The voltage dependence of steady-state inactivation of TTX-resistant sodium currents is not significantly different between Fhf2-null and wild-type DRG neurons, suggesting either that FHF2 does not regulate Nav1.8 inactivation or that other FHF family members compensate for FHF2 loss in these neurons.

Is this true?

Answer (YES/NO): NO